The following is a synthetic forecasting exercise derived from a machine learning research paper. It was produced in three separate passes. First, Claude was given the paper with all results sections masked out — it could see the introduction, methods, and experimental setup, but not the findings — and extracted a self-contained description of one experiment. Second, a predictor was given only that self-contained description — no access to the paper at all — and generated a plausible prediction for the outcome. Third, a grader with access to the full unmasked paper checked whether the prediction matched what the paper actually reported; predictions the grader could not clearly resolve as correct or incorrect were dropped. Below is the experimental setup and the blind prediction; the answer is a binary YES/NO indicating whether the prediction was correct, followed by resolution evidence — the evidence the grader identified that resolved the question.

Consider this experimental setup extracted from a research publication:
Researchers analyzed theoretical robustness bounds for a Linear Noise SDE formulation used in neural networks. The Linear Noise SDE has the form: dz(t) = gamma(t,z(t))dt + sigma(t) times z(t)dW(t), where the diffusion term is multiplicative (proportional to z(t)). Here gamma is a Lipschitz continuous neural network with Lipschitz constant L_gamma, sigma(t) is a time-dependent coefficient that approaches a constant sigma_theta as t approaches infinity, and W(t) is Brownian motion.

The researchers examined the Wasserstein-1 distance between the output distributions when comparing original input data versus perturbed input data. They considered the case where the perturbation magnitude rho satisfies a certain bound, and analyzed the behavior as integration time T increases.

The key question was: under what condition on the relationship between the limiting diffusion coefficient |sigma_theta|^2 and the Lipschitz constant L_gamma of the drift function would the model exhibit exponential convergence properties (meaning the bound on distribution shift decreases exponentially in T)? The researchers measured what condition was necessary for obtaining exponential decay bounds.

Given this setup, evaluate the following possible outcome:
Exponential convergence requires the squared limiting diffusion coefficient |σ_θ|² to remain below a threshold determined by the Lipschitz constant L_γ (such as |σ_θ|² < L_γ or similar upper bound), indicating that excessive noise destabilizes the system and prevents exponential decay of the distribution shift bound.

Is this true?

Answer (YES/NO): NO